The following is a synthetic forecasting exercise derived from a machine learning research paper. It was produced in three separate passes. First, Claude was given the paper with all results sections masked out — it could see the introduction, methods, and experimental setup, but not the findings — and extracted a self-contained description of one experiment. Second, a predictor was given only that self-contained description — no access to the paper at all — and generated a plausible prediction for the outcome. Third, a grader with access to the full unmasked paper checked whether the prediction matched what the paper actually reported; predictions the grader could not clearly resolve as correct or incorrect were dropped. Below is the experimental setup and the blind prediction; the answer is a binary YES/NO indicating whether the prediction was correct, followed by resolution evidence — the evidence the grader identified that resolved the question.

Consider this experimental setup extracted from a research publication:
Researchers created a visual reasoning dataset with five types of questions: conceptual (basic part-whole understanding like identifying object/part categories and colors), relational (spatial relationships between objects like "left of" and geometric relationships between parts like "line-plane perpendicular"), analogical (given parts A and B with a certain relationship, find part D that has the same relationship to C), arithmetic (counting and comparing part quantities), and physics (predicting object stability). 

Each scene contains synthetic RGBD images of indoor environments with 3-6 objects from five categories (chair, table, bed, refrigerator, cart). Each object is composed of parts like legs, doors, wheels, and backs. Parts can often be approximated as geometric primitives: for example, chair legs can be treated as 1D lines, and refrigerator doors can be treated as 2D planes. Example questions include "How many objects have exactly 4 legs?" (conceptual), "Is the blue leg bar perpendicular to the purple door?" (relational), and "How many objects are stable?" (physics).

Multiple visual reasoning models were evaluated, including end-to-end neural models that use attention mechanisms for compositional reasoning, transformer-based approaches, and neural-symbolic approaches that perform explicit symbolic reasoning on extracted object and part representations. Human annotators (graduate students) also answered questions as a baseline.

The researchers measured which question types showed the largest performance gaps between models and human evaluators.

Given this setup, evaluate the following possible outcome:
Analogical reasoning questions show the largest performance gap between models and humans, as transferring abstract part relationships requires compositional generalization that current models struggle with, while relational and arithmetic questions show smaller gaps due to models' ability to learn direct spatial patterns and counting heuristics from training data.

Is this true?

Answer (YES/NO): NO